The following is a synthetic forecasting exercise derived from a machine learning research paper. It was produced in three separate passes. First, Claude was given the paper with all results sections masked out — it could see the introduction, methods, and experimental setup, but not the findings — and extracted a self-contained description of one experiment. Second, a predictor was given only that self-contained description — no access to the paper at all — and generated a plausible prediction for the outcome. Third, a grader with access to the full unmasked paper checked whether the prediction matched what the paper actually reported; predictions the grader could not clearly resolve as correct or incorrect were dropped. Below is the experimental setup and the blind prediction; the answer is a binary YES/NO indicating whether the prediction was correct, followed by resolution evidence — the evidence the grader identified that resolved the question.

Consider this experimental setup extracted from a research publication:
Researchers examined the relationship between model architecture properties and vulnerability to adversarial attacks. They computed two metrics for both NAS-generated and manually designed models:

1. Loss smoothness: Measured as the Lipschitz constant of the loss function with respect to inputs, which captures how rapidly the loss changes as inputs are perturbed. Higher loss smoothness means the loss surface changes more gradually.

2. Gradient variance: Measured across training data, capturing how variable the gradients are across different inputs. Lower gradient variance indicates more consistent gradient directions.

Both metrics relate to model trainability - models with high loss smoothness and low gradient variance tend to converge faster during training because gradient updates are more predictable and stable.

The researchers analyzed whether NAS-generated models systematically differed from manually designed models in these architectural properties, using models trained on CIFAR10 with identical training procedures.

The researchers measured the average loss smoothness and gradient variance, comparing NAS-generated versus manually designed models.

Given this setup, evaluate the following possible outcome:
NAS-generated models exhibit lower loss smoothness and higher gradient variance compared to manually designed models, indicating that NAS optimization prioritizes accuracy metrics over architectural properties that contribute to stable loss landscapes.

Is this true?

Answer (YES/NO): NO